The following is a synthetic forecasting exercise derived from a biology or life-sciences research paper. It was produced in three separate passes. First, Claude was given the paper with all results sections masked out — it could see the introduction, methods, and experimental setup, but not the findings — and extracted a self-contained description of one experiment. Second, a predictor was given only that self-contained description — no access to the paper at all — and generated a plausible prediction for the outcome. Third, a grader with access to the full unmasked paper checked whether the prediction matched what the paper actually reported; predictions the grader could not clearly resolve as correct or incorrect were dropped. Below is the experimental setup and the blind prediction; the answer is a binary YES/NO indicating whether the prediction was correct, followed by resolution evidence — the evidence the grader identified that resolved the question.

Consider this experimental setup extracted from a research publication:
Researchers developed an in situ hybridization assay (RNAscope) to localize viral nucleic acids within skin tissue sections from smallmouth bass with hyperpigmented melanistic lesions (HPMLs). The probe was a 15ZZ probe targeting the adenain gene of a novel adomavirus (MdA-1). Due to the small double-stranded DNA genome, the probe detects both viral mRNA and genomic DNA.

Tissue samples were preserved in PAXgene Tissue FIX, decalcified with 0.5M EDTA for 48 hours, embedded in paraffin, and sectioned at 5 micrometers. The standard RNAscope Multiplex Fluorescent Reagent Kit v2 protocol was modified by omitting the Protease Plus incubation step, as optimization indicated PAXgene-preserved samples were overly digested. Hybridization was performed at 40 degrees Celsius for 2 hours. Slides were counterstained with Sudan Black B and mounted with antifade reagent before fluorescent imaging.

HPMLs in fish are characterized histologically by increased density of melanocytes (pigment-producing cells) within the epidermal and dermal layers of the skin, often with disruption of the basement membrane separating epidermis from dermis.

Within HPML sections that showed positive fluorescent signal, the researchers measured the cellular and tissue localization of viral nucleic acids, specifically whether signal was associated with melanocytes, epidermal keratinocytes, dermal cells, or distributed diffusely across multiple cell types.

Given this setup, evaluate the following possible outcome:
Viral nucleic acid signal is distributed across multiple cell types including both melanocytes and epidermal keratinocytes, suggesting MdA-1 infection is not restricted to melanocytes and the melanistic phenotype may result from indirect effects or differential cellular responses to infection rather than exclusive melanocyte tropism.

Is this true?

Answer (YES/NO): YES